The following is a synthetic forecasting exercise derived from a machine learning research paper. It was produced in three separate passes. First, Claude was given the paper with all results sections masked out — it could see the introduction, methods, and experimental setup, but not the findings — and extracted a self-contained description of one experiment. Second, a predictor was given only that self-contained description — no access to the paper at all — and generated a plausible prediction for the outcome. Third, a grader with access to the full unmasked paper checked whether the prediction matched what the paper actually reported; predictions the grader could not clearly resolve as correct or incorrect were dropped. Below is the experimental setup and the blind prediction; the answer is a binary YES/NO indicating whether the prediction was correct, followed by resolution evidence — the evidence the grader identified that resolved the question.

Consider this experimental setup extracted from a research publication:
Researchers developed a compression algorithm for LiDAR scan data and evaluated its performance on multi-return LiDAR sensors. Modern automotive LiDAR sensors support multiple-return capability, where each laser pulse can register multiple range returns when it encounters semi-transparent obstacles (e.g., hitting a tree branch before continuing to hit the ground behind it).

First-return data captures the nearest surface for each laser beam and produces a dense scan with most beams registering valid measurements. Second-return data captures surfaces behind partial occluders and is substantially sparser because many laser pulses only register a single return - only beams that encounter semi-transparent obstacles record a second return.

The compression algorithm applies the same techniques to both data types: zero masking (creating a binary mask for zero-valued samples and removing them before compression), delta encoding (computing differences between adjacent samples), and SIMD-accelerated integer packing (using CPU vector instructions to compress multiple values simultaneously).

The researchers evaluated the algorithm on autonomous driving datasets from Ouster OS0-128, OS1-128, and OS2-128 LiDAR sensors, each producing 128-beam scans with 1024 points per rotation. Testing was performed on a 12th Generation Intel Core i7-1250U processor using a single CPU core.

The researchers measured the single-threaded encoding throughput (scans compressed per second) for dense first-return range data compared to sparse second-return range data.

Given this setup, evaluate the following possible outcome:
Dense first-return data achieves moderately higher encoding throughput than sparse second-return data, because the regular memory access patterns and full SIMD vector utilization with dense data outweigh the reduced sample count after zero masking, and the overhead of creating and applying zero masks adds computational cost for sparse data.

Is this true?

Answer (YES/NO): NO